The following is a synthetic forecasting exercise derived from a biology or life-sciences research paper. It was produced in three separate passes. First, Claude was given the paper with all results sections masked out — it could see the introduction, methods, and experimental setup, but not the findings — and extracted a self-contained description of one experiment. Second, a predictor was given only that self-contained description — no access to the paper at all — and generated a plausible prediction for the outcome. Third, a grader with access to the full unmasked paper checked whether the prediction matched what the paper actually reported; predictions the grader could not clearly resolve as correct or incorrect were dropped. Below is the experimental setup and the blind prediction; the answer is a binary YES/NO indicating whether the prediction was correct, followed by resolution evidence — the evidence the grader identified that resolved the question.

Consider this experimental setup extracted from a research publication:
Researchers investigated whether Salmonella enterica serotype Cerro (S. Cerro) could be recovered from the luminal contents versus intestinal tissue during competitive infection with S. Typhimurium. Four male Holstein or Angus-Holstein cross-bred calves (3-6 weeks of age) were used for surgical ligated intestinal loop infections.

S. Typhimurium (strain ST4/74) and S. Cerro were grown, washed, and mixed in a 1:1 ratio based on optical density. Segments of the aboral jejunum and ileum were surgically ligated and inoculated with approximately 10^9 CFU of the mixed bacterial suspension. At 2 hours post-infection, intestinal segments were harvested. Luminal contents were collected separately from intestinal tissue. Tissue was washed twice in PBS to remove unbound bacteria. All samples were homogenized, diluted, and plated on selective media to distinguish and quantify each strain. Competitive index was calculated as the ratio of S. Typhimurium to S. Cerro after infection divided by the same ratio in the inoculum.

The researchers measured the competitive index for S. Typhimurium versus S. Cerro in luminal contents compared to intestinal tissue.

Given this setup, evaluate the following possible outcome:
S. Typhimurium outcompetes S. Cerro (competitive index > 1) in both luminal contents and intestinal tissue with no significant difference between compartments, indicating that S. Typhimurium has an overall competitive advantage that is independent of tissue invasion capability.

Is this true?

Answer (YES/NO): NO